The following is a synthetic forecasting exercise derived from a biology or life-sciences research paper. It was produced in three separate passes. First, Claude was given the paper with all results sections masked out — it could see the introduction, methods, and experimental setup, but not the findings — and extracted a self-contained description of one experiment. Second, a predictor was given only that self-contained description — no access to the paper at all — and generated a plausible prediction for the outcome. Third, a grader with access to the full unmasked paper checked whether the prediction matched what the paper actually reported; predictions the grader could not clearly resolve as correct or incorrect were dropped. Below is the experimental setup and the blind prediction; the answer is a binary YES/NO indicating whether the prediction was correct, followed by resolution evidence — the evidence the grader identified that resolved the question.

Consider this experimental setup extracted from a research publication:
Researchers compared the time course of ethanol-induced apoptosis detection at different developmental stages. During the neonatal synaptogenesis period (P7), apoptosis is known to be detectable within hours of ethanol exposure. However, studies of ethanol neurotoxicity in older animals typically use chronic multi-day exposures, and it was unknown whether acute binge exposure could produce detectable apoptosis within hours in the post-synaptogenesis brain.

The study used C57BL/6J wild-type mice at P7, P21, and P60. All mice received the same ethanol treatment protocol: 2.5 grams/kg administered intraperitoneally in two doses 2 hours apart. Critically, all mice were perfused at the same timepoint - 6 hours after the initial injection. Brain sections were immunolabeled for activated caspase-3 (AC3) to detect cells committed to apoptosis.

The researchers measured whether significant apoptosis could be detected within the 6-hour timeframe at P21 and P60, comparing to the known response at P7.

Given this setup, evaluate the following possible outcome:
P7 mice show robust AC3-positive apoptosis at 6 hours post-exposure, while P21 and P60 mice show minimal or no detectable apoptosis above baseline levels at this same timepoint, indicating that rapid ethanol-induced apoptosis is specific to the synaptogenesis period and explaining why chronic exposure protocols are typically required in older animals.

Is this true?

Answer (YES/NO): NO